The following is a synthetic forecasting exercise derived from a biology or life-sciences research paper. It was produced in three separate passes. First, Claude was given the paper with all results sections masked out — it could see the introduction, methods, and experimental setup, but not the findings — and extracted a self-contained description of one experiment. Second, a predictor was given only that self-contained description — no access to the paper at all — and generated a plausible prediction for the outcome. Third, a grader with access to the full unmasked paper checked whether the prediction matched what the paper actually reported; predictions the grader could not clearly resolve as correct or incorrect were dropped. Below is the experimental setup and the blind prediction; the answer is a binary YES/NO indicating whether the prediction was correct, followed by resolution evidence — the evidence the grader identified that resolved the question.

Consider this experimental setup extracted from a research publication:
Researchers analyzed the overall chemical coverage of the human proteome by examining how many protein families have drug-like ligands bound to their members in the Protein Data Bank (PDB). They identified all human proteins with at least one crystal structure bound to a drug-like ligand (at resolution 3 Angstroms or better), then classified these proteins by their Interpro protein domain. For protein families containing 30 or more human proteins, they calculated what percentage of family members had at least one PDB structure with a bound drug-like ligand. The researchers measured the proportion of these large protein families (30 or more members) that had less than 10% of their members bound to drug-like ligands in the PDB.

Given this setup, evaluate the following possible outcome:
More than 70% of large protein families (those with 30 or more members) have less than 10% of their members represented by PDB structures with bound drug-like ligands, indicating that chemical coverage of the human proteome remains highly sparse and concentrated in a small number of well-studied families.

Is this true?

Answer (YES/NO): YES